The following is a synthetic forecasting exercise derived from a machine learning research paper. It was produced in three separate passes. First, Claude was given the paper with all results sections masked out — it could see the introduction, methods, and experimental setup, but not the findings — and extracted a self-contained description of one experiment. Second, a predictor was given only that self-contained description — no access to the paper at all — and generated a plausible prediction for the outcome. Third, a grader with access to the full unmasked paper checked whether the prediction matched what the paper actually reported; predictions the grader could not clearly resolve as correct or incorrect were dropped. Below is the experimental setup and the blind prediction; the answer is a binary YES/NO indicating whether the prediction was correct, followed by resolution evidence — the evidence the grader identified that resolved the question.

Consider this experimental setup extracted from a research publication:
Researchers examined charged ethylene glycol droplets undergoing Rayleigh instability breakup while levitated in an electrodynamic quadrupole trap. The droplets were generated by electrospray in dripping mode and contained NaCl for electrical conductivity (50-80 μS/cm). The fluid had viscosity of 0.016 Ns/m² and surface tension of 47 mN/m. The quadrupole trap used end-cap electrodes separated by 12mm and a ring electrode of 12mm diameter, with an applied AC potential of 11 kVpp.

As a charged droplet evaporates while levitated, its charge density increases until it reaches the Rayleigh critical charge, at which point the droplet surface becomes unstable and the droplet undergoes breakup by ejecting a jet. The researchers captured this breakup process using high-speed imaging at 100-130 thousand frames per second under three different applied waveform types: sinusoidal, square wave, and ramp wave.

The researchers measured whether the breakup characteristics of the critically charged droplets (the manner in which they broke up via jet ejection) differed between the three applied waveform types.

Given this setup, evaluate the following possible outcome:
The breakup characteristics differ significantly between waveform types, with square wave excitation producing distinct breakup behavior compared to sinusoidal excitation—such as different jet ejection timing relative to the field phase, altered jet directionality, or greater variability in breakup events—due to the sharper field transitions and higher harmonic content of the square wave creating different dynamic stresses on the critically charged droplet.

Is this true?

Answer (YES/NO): NO